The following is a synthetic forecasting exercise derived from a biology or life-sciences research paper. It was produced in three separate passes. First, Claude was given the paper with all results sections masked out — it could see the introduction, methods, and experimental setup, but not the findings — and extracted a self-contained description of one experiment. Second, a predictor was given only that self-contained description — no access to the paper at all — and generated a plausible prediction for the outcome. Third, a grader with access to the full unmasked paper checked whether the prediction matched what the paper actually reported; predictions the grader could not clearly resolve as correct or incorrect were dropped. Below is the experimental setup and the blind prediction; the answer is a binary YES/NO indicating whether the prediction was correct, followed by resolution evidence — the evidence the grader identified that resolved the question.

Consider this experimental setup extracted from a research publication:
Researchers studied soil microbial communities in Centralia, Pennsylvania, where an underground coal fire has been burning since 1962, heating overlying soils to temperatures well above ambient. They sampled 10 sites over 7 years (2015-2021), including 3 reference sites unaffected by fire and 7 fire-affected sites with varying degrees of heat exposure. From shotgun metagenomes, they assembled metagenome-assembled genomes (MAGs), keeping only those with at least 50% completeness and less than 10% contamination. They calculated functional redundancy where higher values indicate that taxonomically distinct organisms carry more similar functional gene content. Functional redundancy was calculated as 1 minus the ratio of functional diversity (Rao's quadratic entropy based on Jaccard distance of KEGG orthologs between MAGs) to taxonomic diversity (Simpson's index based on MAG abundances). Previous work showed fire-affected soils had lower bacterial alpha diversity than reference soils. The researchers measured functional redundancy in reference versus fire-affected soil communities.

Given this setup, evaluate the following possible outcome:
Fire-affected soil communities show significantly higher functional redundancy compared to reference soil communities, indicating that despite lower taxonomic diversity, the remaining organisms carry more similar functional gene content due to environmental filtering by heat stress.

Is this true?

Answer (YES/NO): YES